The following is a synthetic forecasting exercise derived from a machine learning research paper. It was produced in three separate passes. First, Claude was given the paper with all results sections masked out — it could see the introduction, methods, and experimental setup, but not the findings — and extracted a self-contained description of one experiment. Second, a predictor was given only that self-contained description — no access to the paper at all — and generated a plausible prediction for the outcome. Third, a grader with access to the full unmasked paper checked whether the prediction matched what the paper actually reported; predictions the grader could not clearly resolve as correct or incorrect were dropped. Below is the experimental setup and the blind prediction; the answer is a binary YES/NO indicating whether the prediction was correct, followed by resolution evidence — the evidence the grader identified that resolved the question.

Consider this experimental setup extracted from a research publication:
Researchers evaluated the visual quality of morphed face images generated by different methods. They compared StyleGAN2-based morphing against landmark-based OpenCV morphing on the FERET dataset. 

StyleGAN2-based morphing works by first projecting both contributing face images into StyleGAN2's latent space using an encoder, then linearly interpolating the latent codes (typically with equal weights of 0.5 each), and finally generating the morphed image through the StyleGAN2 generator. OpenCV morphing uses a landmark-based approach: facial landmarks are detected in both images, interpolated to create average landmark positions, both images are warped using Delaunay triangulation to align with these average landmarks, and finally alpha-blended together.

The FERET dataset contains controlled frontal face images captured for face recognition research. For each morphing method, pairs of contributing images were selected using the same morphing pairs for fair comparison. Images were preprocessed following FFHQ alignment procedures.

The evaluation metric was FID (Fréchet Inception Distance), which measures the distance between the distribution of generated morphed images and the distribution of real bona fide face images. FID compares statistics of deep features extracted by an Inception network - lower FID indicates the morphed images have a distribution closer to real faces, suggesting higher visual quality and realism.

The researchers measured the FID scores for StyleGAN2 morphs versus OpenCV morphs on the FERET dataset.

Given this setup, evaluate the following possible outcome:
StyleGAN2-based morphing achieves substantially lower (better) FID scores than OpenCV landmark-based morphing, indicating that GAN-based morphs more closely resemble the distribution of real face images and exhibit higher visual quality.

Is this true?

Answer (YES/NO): YES